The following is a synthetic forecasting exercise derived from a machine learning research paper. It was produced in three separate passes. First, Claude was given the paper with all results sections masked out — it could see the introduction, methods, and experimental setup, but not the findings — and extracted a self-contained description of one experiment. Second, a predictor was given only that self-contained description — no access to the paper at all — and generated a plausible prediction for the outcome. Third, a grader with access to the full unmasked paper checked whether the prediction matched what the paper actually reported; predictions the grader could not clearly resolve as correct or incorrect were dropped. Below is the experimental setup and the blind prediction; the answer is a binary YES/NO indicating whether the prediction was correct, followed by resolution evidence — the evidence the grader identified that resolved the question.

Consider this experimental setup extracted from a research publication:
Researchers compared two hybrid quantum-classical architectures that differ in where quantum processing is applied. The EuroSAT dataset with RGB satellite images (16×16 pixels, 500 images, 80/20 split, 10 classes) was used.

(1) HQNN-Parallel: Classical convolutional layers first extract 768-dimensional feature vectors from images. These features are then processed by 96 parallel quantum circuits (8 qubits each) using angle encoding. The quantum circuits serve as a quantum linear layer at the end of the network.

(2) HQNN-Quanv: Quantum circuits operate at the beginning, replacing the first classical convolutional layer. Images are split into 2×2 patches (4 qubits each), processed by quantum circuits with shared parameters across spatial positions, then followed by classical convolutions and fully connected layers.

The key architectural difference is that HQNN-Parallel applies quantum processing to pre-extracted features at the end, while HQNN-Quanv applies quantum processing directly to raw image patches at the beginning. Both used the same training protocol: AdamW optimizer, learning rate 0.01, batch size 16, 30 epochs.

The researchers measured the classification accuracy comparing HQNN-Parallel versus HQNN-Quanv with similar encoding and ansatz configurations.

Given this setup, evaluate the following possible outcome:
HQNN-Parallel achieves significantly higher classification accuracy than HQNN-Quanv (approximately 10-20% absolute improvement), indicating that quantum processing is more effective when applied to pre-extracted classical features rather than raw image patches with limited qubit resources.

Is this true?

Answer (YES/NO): NO